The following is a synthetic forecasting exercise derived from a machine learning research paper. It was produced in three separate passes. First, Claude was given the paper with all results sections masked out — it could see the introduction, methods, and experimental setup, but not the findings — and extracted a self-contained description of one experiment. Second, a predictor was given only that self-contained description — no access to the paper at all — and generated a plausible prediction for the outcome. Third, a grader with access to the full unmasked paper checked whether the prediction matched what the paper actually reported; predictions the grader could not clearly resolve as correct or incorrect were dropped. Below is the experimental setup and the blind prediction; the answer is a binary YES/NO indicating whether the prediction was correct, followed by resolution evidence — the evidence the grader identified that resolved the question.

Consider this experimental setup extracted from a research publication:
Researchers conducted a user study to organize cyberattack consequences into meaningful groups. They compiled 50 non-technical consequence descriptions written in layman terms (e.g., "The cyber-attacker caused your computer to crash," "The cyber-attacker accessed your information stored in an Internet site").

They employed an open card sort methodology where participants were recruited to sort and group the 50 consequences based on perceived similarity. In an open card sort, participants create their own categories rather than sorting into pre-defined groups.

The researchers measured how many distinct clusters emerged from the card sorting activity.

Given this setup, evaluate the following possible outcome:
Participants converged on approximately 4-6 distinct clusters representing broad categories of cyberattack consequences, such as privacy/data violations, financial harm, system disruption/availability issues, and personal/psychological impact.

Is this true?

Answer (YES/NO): NO